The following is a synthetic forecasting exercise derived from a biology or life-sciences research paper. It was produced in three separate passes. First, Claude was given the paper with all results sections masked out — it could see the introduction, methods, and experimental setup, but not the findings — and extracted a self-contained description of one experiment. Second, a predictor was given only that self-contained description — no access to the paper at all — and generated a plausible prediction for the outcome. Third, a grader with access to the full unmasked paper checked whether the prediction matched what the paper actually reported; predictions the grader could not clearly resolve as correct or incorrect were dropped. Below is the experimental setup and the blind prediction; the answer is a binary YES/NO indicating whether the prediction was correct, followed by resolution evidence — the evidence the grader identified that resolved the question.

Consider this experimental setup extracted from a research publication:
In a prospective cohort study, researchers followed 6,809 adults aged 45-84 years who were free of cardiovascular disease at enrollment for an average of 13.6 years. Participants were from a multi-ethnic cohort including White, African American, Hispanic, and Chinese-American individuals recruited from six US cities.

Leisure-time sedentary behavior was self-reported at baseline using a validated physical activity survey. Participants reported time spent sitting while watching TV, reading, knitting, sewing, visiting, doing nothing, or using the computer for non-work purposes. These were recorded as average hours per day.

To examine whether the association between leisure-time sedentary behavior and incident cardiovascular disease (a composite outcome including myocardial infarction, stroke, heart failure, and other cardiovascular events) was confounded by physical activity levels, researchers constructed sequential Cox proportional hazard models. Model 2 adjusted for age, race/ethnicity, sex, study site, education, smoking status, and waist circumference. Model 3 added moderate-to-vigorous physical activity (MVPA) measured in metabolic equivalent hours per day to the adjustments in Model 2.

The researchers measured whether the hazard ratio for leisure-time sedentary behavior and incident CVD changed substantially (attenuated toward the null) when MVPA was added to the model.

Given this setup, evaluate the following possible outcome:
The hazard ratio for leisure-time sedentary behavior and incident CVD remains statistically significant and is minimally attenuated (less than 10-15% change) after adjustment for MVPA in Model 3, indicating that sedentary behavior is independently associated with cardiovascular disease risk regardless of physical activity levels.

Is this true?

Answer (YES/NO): YES